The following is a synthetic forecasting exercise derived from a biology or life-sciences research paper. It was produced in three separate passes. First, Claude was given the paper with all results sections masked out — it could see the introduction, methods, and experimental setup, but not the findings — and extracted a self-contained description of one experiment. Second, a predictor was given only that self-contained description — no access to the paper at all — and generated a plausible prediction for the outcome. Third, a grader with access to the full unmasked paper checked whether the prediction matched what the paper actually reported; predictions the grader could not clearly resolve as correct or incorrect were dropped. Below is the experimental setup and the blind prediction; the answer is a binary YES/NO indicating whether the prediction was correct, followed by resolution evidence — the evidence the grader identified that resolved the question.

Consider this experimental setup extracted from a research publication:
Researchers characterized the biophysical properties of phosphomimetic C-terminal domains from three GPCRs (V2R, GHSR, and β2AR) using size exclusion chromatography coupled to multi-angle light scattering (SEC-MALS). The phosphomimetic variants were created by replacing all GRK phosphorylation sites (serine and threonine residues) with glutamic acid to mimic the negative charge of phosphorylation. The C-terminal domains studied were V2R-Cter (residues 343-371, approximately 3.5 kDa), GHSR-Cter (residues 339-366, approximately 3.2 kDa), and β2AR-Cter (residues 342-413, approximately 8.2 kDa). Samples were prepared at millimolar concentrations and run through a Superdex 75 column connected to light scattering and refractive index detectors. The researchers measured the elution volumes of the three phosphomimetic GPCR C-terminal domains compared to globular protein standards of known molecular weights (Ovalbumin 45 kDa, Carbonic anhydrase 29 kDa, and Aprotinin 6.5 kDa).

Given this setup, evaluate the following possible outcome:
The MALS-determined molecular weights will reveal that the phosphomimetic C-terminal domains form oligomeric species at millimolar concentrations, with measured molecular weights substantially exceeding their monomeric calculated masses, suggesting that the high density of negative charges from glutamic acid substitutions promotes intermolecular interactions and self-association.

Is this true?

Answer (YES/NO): NO